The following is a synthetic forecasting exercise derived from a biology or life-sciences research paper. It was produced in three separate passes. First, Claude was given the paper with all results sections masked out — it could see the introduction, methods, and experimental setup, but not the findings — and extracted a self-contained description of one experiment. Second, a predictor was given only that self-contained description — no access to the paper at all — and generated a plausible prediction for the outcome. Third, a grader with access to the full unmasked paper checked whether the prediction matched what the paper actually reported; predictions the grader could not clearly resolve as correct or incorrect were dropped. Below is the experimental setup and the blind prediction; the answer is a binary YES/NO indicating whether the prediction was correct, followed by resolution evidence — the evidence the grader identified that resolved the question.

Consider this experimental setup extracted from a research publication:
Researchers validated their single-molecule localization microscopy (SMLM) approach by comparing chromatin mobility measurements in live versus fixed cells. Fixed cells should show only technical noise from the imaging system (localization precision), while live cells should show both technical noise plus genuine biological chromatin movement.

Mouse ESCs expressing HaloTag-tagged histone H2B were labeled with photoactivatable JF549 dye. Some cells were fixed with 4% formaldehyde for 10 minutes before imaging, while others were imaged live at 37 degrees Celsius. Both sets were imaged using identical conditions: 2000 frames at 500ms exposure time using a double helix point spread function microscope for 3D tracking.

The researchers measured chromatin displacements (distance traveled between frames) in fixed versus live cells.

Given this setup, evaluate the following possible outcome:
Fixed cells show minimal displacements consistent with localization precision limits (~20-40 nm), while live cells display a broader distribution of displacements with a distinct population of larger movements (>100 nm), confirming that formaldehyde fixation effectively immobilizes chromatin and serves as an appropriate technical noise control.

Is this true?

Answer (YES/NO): NO